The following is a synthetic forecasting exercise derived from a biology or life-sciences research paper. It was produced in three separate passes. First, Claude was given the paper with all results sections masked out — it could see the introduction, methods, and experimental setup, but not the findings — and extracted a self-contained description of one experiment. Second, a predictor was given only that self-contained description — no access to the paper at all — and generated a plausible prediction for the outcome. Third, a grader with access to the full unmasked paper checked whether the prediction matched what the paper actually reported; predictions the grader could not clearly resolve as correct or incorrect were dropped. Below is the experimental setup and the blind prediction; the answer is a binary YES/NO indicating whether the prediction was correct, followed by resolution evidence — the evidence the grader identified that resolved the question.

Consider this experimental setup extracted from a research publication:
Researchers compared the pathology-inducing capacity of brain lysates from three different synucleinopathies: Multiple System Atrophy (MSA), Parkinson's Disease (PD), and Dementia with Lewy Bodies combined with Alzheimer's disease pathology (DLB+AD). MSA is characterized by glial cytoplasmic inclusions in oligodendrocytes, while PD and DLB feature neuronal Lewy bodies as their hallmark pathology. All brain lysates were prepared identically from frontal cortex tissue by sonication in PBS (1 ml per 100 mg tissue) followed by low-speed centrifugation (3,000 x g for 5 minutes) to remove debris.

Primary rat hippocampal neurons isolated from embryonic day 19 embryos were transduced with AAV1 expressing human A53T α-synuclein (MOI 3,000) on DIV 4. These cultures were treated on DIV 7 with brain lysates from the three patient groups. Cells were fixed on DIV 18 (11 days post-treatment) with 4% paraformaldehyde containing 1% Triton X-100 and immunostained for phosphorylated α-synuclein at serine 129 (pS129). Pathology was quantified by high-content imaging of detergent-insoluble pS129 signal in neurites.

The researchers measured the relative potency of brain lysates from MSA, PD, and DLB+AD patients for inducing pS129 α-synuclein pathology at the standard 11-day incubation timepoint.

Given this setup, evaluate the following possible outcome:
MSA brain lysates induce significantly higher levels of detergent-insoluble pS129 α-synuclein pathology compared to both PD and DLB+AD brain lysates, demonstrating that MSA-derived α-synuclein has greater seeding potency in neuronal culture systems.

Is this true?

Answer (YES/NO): YES